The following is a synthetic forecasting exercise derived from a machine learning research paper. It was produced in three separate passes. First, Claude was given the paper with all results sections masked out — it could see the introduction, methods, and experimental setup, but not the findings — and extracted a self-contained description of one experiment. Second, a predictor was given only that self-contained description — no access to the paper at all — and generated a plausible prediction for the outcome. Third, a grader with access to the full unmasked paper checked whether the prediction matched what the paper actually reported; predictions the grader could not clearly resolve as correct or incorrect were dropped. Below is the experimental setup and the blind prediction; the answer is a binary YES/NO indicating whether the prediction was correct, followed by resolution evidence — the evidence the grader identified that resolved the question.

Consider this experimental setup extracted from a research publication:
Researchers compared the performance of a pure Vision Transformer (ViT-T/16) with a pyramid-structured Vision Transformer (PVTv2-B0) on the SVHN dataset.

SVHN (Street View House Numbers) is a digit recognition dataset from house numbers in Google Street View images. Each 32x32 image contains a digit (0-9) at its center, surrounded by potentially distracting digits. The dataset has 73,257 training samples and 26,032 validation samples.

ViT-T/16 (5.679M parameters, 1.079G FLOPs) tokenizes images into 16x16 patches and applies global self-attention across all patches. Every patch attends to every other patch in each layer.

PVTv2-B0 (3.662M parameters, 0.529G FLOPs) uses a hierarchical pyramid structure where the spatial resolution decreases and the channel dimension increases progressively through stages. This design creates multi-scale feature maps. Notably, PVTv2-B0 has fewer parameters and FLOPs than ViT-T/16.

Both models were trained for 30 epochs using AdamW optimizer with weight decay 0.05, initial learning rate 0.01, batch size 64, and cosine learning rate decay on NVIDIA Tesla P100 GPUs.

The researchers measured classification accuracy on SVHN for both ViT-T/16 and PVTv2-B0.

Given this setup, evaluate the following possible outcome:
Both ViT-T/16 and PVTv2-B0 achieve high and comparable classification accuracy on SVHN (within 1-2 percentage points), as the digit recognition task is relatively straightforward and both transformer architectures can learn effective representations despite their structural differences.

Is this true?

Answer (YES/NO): NO